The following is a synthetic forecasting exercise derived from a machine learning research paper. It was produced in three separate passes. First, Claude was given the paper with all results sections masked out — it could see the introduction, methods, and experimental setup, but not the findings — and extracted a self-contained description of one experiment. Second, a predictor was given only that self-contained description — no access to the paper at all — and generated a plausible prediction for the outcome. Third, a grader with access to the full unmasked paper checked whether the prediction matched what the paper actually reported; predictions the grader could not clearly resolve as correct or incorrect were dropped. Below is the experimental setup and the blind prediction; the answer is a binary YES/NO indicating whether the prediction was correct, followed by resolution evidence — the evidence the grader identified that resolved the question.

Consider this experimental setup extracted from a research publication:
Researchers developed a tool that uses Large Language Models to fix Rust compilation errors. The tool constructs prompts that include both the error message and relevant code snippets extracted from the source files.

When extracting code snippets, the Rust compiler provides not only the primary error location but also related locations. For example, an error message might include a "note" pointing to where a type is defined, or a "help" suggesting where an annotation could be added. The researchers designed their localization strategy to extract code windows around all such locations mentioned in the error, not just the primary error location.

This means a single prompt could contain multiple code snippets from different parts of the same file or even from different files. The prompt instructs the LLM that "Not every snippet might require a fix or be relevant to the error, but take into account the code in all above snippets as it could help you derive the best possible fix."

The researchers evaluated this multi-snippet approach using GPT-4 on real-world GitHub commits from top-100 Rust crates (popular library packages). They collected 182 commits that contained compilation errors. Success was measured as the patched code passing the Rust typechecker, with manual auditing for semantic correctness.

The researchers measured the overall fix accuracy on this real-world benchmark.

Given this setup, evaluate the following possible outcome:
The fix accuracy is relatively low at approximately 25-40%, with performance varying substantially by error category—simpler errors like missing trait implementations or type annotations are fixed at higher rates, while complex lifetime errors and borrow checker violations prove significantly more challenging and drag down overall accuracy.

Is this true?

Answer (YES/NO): NO